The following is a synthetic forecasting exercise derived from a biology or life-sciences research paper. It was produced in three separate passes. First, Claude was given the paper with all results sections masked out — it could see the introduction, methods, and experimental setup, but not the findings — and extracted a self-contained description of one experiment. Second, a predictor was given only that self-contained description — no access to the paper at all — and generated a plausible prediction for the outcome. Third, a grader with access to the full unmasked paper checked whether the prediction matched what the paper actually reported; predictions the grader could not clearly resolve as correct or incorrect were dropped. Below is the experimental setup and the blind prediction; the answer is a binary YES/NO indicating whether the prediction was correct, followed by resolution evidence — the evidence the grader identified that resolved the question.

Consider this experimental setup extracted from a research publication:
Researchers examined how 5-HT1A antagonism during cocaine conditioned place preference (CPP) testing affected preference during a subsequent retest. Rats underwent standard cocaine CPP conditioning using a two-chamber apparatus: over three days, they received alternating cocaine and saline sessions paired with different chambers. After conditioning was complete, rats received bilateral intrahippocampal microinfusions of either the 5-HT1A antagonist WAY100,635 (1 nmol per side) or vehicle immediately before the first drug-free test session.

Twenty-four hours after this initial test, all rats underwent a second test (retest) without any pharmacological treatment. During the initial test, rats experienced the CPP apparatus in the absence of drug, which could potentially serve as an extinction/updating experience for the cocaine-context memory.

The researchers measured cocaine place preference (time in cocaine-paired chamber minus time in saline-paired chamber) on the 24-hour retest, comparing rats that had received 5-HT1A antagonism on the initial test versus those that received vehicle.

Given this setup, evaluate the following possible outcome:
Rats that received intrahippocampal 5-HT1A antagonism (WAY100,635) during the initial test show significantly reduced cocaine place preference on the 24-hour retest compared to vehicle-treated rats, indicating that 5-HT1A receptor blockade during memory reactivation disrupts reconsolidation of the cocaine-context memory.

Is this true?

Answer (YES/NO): NO